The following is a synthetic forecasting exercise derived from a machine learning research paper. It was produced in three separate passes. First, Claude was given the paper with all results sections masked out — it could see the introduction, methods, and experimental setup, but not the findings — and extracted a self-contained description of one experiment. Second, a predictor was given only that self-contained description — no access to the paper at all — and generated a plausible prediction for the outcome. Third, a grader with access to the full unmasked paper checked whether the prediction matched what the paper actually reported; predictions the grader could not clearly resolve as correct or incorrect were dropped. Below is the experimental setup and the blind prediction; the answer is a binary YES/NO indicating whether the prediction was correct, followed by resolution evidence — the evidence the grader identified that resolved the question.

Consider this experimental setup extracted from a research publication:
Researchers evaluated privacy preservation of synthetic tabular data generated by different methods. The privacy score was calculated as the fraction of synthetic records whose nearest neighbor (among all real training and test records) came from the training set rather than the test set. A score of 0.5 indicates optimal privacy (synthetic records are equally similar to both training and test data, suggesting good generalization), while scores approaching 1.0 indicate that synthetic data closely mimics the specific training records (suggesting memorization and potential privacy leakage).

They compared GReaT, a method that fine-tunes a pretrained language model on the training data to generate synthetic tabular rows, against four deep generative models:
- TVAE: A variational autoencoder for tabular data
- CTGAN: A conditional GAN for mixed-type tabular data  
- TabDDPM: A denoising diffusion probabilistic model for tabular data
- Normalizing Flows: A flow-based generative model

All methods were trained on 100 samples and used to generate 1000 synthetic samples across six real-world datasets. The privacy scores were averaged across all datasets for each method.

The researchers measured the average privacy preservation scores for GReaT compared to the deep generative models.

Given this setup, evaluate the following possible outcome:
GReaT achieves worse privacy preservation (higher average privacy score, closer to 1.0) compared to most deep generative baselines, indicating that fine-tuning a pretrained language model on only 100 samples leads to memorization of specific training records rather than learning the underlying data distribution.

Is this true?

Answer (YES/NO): YES